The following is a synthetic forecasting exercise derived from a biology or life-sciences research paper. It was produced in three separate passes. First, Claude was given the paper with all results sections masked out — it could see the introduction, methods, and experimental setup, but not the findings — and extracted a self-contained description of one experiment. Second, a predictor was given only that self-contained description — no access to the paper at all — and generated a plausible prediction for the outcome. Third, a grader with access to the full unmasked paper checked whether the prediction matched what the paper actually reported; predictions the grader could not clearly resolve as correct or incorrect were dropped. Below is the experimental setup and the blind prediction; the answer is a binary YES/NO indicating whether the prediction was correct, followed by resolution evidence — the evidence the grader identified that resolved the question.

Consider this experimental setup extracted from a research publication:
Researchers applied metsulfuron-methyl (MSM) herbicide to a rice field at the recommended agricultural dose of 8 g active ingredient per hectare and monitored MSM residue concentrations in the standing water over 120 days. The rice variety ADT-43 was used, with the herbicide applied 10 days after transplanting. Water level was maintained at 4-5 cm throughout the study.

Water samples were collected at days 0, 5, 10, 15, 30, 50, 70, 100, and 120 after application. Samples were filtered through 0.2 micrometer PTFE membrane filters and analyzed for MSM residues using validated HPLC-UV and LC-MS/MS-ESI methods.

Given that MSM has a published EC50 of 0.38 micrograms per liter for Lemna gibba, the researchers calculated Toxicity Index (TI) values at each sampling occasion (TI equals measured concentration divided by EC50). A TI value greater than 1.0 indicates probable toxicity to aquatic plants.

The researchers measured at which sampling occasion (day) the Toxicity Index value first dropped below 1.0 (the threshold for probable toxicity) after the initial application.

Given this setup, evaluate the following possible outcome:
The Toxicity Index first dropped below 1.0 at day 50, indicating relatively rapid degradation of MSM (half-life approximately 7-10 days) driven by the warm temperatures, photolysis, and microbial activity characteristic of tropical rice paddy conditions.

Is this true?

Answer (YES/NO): NO